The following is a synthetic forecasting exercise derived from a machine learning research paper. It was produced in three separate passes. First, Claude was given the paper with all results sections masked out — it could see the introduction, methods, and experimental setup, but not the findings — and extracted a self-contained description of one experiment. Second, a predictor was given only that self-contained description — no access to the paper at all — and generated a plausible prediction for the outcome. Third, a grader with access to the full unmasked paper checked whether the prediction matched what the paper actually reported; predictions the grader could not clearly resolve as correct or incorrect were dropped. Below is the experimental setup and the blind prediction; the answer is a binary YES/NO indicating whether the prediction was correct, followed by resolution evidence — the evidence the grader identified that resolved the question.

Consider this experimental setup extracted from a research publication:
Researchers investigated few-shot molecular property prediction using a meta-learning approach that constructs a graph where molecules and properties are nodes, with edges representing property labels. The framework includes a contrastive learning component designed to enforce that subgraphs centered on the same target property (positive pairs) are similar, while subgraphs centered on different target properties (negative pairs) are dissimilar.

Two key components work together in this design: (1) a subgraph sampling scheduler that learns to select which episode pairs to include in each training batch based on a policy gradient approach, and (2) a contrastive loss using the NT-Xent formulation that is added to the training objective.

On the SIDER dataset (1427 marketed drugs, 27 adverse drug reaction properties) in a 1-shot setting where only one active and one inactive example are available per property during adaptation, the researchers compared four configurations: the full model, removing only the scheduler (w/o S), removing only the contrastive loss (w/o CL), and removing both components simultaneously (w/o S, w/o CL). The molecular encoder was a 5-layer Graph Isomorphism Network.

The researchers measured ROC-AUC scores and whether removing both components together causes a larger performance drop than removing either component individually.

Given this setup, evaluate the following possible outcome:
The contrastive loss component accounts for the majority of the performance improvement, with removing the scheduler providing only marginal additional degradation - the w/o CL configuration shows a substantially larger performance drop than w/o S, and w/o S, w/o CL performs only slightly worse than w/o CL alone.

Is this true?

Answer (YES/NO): NO